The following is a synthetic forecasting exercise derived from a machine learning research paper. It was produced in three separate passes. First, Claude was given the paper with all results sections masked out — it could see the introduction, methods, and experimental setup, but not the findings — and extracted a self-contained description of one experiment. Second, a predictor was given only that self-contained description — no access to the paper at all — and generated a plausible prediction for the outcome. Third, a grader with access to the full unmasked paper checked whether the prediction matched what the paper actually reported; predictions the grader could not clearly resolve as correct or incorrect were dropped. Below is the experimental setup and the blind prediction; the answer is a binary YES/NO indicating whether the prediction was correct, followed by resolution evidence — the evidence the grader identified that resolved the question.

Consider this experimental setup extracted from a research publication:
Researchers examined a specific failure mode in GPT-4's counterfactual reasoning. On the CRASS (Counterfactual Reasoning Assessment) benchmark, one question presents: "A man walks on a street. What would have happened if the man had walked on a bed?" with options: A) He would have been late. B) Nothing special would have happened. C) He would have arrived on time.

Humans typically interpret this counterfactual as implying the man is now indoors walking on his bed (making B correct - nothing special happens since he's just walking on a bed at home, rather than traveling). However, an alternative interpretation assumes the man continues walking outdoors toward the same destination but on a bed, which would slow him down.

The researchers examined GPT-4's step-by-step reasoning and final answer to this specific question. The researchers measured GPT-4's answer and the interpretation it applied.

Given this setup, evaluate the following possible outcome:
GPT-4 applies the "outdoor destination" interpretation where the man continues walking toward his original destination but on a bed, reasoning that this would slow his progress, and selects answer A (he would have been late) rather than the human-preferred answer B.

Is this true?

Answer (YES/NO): YES